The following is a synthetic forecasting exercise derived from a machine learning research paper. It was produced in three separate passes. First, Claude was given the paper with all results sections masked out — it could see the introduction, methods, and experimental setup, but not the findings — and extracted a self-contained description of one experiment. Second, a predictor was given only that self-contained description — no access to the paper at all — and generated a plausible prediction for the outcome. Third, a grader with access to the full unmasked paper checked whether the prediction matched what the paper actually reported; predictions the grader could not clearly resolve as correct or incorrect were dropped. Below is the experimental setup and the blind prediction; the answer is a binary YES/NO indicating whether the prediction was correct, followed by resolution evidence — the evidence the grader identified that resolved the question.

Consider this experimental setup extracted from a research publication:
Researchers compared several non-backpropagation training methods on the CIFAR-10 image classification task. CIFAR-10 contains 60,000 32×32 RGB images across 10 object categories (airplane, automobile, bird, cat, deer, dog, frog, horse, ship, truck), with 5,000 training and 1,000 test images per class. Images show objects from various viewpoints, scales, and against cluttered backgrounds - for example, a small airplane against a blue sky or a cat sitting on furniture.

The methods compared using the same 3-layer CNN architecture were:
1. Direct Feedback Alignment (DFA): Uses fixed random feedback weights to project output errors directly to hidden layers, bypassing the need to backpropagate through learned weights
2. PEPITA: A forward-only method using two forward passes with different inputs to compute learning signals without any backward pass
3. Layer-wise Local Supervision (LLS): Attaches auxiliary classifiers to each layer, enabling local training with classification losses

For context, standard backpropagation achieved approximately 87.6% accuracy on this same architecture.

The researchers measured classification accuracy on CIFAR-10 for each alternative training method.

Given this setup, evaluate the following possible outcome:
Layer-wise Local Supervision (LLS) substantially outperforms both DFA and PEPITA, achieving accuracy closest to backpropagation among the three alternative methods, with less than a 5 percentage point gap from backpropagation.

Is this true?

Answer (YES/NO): YES